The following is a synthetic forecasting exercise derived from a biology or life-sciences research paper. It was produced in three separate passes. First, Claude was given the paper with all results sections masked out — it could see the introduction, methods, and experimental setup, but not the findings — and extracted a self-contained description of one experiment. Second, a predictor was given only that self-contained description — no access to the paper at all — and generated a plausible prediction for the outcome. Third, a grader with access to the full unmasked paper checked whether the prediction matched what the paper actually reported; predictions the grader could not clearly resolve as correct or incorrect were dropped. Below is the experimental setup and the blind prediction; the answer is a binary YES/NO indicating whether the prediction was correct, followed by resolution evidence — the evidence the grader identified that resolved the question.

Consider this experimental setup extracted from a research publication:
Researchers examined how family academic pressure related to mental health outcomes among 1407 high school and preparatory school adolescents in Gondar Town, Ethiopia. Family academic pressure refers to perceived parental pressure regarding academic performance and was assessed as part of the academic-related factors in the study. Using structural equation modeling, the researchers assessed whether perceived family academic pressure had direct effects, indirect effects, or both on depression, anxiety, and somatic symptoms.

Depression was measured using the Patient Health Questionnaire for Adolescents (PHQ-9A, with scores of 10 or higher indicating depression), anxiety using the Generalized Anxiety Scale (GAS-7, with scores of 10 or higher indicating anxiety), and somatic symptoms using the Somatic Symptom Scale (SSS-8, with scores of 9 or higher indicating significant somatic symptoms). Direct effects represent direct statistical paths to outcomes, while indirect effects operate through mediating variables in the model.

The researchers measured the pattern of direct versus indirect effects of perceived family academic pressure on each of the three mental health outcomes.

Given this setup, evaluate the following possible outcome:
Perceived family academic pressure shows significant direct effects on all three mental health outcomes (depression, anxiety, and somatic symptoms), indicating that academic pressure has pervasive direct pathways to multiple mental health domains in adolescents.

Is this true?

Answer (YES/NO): NO